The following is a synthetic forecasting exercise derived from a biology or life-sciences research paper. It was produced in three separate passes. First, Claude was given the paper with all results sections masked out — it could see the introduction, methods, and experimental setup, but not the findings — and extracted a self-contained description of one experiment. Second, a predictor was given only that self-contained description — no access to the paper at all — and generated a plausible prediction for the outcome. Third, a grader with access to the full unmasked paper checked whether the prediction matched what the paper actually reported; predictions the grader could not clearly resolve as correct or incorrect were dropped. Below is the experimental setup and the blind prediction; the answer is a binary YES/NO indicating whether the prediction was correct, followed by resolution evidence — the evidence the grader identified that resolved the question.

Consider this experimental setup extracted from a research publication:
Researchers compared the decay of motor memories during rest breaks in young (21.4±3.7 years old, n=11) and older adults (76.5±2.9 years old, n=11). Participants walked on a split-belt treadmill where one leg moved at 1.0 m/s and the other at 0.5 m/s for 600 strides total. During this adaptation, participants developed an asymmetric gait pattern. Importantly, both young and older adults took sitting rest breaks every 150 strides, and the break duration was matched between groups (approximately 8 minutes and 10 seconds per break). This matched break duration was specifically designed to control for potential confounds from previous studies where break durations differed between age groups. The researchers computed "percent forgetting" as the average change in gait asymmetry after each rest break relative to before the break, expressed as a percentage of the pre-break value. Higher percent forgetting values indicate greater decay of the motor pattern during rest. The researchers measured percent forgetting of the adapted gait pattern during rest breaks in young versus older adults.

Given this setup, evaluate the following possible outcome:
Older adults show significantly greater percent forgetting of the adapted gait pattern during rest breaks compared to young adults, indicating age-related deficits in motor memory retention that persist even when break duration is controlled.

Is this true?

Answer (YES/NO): NO